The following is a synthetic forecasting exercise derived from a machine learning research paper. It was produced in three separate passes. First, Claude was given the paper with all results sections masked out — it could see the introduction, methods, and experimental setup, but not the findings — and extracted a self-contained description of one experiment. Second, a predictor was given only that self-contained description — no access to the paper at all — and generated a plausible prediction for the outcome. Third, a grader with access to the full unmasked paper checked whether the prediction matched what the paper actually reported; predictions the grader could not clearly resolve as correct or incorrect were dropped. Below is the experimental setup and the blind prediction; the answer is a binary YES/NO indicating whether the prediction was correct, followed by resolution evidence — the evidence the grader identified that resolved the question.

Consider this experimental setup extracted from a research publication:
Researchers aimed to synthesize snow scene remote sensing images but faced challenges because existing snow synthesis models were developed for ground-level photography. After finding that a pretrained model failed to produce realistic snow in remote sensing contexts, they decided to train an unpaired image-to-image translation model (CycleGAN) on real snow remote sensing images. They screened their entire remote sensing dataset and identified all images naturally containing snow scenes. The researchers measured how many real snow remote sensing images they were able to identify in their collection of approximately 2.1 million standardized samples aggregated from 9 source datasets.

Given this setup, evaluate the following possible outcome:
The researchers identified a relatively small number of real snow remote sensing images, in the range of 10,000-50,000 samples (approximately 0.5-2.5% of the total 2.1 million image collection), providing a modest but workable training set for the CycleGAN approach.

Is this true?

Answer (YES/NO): NO